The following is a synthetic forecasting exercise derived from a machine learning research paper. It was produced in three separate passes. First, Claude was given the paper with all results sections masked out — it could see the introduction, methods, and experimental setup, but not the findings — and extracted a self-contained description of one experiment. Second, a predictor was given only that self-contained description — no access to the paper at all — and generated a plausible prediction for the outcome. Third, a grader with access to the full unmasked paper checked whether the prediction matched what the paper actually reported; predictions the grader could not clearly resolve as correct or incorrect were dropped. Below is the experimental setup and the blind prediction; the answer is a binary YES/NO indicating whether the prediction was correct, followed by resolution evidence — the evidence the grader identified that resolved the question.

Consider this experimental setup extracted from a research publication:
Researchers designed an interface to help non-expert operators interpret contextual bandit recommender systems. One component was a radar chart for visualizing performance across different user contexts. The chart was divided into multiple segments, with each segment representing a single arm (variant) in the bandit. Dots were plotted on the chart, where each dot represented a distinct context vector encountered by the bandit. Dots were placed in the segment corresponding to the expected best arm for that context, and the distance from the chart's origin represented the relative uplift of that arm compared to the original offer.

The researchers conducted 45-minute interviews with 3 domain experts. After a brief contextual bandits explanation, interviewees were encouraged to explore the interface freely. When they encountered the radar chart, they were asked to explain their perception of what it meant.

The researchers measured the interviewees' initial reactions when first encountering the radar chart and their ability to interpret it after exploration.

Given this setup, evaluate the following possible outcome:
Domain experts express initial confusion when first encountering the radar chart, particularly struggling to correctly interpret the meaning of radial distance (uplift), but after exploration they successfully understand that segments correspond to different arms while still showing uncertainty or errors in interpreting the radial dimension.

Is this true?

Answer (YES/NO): NO